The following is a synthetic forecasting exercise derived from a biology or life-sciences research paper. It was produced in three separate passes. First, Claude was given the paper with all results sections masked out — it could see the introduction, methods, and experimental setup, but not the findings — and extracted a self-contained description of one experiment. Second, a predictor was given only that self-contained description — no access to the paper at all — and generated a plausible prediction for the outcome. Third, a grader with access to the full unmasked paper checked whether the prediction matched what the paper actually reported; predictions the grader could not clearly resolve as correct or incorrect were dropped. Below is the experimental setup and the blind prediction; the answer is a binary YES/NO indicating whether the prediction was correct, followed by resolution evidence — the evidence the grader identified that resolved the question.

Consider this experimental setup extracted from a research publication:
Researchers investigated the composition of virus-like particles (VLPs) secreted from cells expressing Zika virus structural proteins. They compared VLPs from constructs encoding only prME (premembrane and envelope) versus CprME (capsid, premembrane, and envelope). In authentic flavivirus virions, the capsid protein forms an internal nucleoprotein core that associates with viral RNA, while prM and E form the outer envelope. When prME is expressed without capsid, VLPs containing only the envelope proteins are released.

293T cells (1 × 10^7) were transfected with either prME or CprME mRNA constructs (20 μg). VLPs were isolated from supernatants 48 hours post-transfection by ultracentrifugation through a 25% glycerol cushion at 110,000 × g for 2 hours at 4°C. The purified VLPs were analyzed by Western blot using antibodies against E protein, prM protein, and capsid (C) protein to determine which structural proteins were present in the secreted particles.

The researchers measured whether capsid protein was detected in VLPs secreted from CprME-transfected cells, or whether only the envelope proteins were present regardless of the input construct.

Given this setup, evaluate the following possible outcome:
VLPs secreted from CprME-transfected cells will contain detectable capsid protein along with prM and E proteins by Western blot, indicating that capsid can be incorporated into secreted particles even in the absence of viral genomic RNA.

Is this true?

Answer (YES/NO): YES